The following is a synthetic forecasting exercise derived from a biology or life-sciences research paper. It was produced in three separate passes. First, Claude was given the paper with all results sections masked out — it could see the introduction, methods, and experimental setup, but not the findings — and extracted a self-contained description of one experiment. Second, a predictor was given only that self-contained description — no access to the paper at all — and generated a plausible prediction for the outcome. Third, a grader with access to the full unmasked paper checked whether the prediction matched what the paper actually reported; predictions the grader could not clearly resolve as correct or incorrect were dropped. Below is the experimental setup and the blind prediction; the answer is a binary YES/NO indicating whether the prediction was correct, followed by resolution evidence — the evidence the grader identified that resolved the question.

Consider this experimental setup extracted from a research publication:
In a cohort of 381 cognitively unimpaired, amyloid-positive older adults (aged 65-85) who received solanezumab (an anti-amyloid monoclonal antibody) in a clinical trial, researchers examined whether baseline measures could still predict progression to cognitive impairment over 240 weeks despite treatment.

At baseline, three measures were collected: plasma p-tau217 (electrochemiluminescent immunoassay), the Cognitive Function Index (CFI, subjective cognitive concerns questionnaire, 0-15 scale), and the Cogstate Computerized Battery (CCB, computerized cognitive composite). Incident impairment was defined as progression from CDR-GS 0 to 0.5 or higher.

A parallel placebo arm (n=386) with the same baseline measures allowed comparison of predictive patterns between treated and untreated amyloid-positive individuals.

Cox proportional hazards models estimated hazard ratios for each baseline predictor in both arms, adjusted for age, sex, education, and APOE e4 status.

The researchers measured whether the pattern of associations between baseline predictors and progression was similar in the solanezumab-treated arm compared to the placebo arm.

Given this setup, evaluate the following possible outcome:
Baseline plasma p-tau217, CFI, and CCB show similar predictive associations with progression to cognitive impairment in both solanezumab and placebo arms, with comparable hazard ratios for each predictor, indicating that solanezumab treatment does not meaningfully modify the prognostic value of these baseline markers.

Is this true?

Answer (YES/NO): YES